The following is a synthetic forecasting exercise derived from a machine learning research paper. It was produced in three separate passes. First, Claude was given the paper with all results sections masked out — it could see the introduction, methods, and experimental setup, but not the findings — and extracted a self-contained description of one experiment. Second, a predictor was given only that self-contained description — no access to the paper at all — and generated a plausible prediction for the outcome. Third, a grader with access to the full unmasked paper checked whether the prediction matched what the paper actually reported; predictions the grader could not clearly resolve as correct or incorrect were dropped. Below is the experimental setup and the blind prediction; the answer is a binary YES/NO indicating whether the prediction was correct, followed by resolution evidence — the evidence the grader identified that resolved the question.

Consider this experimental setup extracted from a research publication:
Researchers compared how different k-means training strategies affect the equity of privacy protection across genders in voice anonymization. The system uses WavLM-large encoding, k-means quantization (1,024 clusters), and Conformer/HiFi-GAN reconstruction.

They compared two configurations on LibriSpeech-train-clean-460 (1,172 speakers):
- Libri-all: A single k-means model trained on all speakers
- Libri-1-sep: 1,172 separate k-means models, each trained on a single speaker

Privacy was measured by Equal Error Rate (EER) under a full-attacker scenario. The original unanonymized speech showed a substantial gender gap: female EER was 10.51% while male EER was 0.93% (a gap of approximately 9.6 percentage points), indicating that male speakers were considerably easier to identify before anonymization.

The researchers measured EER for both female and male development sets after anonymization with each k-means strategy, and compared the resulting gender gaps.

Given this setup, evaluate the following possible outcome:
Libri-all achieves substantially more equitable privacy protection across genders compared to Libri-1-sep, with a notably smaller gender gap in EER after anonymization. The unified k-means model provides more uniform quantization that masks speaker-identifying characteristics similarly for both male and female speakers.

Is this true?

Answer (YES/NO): NO